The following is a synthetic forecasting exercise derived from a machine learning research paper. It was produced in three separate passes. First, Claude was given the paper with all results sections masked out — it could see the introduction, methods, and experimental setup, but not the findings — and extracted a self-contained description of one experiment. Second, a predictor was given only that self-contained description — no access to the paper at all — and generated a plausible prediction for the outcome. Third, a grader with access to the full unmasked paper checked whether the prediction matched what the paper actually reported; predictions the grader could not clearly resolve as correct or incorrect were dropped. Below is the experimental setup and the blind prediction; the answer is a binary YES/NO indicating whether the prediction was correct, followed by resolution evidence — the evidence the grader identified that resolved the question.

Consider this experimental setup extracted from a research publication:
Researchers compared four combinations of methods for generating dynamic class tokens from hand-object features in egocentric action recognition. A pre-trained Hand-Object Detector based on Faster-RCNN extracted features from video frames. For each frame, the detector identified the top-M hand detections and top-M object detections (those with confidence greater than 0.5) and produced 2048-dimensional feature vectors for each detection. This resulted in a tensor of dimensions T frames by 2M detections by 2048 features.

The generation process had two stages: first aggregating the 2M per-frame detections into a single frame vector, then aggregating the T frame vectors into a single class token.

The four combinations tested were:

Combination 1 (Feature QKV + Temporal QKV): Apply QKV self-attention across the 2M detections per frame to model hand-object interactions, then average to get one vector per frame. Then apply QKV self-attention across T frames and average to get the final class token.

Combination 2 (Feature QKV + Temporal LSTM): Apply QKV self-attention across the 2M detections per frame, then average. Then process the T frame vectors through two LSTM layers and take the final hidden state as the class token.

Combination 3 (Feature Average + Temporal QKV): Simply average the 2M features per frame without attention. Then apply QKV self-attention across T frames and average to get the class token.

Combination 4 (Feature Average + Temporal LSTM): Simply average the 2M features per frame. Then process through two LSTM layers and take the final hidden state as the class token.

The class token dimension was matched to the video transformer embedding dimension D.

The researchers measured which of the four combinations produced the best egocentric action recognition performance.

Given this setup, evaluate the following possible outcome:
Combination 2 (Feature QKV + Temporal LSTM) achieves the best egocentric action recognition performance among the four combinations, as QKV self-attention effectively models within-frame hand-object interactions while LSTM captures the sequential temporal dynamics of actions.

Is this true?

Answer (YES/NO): NO